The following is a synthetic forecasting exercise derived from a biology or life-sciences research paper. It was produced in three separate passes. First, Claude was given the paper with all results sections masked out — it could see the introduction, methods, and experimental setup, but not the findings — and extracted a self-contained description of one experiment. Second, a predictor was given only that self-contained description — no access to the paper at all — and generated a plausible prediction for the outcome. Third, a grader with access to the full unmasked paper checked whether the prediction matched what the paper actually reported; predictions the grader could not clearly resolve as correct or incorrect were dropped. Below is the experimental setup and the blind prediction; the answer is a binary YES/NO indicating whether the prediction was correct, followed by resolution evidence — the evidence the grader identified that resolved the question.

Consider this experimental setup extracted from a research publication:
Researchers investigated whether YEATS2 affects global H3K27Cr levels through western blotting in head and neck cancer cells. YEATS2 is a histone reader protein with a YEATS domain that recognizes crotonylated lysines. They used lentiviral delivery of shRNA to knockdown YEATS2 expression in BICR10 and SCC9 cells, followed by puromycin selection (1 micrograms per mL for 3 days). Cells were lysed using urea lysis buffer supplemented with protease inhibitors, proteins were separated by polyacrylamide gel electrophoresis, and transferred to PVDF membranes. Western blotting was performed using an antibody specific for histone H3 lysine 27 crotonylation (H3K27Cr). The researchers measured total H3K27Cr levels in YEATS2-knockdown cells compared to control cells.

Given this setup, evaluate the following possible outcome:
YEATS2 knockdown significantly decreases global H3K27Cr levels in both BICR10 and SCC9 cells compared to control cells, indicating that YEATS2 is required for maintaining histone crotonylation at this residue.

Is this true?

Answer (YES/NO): YES